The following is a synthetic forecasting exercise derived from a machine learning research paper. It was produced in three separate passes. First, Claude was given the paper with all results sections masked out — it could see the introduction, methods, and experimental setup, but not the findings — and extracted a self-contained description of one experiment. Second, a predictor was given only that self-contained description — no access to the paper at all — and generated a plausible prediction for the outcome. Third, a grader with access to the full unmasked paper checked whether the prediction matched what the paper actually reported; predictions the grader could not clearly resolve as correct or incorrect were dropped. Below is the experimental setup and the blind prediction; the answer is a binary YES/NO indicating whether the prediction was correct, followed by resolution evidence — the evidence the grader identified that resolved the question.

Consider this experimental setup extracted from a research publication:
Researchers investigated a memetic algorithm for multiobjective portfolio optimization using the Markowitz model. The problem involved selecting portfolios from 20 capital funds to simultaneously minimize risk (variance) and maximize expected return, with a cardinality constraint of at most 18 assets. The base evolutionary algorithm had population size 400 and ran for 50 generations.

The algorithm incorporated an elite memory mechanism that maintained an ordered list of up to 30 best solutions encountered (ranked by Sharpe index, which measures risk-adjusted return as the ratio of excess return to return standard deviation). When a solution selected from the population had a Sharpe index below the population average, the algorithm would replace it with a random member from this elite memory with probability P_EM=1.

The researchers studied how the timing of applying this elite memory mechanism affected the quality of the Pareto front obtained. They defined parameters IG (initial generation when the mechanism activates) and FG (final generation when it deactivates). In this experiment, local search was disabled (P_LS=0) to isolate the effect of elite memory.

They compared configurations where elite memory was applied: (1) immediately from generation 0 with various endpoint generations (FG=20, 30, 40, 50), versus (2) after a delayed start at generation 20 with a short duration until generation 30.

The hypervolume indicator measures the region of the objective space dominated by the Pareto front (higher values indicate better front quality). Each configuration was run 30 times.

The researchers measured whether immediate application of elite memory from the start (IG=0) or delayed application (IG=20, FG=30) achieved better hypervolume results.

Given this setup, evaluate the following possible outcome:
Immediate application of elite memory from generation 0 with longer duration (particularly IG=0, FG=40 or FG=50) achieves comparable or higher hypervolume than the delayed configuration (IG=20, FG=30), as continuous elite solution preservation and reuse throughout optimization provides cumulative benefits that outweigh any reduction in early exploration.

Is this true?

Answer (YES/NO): NO